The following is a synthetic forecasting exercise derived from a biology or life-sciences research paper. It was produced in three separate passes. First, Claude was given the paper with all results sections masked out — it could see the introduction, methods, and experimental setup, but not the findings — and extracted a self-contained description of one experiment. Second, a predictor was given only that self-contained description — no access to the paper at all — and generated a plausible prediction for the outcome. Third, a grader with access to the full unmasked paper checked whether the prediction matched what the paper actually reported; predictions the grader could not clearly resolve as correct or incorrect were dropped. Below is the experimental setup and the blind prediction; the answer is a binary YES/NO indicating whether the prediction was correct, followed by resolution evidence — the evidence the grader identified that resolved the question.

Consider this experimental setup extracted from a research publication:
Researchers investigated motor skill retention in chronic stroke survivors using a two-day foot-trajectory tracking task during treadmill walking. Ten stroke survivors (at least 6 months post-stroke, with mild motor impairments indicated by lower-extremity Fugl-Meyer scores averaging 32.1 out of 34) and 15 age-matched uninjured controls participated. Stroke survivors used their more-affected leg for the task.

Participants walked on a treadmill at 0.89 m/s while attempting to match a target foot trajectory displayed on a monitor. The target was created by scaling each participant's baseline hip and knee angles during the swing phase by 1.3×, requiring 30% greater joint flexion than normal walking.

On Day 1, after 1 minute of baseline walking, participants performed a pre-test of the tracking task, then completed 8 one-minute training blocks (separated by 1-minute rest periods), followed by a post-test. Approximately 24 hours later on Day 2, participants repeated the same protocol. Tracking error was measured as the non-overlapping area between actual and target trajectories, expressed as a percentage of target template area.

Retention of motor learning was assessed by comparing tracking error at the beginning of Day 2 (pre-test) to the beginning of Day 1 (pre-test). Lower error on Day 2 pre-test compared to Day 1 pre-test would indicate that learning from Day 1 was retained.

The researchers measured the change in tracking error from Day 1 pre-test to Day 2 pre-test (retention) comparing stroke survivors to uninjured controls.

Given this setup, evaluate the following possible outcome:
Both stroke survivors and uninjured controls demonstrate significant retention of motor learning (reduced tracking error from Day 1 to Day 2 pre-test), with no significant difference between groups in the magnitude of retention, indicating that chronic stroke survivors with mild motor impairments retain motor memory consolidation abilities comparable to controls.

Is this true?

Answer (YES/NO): YES